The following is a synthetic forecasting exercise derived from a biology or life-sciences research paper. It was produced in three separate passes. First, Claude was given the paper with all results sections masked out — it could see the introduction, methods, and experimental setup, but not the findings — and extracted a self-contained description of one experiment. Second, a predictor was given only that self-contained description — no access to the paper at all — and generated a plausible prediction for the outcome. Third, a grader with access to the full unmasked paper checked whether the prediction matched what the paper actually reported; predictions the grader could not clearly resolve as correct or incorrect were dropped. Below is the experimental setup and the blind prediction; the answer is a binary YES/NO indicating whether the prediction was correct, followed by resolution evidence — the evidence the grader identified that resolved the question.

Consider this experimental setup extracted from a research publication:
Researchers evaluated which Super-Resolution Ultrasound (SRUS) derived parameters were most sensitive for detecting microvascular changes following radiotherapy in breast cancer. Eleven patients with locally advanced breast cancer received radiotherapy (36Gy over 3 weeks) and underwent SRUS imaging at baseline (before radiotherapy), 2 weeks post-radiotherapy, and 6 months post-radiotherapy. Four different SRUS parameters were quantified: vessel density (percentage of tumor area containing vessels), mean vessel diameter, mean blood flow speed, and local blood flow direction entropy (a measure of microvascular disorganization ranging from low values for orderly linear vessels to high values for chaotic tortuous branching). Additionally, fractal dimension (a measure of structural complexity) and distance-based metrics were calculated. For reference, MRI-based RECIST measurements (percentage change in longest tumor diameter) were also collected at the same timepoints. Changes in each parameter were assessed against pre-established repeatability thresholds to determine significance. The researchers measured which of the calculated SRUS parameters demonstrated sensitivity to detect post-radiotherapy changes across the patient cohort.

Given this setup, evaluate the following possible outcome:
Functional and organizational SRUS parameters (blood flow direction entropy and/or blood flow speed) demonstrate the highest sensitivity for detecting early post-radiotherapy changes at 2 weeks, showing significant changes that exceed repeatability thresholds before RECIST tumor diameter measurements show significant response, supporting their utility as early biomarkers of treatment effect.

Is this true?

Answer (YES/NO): NO